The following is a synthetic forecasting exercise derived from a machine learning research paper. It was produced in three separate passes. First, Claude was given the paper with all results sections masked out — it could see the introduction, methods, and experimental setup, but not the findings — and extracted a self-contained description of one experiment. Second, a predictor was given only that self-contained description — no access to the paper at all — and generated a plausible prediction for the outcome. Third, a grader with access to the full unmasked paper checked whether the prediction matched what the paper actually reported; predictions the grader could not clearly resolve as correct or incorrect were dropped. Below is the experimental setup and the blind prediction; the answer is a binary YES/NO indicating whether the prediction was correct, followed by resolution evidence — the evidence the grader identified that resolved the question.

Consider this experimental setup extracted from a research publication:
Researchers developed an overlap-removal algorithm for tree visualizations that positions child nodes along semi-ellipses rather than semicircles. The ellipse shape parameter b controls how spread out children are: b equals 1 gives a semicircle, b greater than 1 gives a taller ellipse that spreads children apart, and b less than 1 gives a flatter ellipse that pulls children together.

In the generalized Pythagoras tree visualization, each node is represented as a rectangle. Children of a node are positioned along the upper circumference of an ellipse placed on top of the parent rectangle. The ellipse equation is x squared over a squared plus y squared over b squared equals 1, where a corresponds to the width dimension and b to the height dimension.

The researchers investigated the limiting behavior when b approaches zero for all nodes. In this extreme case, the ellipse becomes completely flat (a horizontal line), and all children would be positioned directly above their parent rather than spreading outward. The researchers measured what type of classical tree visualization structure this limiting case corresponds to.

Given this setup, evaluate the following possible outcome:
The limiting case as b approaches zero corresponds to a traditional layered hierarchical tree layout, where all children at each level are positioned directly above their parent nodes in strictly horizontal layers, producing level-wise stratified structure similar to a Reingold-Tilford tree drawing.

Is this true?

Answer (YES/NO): NO